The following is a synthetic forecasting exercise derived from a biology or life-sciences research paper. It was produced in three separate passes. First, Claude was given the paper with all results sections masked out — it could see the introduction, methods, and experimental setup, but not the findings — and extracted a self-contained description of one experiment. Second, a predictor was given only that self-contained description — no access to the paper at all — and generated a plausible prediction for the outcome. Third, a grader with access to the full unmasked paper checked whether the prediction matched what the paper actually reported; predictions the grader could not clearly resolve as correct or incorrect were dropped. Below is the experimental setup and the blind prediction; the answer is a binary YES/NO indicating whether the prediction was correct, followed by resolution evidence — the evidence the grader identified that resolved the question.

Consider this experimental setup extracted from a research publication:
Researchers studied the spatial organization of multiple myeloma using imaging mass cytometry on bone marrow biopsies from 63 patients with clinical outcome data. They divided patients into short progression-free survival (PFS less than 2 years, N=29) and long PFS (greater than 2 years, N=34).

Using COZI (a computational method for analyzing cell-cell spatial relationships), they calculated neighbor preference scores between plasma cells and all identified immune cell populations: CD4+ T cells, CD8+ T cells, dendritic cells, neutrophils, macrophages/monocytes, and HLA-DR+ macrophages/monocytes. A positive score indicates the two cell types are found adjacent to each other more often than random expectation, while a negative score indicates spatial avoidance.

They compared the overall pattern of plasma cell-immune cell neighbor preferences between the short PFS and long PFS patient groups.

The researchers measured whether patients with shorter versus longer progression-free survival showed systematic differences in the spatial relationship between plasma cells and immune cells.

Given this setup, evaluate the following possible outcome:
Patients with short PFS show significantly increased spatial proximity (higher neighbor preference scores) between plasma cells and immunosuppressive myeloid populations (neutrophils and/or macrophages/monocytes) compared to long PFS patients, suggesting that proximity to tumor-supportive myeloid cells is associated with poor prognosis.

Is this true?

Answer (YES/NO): NO